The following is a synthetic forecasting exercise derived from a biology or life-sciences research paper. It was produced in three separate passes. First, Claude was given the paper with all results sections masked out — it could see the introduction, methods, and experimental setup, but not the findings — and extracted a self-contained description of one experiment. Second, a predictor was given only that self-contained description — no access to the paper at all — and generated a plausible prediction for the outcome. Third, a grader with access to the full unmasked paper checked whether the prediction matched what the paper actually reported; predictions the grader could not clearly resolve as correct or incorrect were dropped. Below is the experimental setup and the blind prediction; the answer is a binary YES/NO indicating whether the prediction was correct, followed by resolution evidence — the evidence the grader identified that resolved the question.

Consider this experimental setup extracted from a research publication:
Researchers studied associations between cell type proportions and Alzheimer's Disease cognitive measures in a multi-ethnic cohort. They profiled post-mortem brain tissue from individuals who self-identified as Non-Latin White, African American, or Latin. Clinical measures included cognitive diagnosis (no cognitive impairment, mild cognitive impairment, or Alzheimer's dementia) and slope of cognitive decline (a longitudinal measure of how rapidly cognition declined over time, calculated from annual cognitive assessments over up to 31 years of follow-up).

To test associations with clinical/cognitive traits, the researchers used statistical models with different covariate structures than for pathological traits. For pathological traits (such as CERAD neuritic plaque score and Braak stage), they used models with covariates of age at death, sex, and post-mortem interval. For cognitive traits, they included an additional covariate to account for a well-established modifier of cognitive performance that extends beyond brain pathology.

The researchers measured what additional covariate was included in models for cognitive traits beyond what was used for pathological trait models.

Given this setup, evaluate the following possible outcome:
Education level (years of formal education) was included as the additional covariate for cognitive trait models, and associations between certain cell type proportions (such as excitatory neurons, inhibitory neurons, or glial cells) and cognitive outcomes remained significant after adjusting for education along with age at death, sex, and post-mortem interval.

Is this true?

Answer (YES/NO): YES